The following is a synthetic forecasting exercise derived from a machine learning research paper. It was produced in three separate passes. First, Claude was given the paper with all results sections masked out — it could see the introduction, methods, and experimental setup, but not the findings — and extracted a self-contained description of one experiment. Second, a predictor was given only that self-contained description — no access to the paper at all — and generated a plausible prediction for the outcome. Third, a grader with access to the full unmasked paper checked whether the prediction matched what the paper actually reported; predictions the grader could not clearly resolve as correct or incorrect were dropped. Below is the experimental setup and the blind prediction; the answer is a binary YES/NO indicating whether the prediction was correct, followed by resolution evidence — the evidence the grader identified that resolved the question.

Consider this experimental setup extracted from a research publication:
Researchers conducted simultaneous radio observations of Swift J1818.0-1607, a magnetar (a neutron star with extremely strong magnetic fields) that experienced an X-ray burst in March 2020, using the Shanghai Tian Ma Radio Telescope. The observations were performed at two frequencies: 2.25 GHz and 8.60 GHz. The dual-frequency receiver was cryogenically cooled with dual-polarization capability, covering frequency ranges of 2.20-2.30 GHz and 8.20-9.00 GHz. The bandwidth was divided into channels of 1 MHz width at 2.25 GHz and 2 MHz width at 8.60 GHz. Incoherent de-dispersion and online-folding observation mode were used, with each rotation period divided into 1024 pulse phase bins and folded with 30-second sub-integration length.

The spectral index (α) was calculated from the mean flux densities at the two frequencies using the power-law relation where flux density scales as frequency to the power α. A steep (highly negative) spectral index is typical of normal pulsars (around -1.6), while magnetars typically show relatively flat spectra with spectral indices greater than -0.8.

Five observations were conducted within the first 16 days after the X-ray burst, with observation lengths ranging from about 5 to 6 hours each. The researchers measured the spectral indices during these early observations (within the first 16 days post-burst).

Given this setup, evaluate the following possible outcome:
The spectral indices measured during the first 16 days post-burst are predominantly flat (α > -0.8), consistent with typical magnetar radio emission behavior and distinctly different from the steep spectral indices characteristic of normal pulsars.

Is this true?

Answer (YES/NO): NO